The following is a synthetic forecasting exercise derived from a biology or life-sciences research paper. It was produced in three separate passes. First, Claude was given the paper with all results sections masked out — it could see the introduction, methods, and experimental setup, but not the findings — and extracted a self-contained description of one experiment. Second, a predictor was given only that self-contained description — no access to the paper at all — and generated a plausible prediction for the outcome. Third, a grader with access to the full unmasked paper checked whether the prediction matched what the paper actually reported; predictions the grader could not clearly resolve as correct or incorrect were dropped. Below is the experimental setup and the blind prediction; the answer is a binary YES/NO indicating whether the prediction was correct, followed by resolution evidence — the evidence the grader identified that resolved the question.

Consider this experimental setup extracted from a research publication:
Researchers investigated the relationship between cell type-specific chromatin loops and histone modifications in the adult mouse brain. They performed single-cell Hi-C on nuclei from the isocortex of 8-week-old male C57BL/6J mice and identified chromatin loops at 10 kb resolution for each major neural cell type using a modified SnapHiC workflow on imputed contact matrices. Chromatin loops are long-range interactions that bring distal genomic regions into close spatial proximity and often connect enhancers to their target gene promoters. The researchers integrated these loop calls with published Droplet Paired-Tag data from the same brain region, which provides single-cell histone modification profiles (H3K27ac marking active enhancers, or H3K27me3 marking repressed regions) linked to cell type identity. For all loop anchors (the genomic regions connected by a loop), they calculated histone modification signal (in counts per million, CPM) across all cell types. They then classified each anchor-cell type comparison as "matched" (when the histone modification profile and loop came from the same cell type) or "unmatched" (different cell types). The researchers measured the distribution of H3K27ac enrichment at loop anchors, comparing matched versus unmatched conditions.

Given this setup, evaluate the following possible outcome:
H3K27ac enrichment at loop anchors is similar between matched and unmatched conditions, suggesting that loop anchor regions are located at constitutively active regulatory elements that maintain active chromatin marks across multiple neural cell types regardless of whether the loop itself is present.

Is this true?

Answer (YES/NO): NO